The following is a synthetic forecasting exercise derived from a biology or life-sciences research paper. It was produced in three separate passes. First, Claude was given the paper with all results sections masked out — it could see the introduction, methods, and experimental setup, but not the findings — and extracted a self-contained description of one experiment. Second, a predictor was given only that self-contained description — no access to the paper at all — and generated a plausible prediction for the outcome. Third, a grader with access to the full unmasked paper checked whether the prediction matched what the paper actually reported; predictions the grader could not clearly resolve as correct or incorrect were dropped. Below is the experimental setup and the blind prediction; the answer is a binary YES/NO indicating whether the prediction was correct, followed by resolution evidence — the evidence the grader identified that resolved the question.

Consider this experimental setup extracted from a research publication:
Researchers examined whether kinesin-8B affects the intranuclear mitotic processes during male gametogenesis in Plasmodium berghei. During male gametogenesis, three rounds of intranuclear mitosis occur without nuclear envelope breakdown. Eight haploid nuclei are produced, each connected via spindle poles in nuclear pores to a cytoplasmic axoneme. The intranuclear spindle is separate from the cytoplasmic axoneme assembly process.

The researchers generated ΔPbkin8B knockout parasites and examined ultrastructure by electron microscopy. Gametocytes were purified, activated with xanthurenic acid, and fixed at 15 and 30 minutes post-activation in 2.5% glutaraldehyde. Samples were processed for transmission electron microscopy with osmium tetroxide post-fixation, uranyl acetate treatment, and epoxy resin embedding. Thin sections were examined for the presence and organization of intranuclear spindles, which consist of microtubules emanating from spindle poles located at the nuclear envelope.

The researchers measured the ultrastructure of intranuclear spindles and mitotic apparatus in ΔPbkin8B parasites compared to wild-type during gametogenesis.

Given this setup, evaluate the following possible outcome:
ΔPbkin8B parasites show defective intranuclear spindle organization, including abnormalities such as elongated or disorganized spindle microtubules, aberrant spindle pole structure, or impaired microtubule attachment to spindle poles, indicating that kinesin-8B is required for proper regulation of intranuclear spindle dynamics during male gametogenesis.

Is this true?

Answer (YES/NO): NO